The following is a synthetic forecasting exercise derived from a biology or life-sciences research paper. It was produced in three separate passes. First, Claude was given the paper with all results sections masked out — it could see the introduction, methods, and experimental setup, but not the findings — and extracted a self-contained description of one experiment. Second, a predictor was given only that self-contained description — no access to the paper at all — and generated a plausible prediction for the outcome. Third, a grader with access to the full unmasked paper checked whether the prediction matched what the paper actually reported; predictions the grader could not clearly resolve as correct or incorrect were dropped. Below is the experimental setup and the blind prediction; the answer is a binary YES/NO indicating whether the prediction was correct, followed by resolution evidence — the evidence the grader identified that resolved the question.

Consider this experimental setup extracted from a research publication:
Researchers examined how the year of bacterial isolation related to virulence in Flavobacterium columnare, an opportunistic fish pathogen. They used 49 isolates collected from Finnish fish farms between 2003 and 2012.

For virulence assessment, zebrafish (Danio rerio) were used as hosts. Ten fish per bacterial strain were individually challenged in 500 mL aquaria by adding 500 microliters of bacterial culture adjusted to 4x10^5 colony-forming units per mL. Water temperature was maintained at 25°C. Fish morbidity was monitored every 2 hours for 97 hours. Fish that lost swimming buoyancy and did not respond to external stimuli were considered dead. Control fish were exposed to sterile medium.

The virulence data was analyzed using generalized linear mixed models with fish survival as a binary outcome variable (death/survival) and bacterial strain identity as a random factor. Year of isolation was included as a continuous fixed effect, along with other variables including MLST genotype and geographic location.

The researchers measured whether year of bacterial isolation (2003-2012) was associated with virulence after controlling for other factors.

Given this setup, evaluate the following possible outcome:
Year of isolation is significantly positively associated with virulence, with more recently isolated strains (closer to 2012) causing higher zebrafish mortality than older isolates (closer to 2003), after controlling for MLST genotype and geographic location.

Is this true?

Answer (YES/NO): YES